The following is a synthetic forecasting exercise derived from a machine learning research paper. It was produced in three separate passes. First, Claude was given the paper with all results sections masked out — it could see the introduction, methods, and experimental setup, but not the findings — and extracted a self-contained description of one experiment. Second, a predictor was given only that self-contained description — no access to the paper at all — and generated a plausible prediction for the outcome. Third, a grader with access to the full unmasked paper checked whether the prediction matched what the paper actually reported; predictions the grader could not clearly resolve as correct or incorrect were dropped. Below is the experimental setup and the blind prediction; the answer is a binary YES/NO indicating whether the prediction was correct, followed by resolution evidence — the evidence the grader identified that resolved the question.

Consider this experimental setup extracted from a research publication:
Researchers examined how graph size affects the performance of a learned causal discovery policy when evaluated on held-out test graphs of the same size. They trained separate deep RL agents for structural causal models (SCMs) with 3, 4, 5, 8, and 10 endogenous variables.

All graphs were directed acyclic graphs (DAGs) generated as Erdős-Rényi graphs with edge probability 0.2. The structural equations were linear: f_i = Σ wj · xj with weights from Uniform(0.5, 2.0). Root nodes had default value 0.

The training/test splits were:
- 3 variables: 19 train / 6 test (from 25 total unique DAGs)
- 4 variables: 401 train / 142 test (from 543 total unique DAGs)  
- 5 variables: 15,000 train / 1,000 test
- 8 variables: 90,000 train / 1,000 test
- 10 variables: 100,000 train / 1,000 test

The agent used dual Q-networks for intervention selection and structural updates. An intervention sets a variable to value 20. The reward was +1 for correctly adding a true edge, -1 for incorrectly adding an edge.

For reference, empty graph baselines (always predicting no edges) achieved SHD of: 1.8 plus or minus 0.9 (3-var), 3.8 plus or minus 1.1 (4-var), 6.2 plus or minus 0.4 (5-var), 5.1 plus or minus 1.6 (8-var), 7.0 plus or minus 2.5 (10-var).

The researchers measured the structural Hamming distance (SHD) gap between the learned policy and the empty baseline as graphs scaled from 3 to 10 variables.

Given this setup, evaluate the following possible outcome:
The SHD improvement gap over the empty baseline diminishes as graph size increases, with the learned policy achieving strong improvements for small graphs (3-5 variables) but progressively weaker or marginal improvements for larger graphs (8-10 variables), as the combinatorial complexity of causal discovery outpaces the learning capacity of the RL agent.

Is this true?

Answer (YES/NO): NO